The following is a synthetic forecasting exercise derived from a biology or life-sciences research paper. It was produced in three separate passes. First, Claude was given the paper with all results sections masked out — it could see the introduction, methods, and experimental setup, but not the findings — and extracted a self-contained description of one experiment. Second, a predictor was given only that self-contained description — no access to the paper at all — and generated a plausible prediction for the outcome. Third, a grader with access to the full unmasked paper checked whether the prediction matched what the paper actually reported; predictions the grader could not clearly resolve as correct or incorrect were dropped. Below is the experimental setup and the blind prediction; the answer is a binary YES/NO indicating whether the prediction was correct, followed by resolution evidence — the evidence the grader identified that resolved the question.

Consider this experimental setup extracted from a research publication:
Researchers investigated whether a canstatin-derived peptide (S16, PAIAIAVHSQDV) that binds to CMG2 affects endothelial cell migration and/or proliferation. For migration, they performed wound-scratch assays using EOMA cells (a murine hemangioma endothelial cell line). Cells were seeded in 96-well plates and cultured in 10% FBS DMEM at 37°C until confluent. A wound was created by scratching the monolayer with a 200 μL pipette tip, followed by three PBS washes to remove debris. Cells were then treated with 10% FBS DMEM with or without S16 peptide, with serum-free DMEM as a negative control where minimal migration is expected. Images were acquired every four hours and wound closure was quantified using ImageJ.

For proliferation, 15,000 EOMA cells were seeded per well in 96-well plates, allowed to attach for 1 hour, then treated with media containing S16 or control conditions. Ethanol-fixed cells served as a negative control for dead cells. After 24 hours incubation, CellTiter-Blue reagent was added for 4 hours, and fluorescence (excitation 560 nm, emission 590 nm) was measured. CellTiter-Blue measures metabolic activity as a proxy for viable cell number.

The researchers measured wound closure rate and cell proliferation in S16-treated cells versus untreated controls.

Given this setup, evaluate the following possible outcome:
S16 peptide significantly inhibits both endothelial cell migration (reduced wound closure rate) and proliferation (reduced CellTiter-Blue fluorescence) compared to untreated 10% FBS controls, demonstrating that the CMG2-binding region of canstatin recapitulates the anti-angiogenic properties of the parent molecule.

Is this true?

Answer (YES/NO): NO